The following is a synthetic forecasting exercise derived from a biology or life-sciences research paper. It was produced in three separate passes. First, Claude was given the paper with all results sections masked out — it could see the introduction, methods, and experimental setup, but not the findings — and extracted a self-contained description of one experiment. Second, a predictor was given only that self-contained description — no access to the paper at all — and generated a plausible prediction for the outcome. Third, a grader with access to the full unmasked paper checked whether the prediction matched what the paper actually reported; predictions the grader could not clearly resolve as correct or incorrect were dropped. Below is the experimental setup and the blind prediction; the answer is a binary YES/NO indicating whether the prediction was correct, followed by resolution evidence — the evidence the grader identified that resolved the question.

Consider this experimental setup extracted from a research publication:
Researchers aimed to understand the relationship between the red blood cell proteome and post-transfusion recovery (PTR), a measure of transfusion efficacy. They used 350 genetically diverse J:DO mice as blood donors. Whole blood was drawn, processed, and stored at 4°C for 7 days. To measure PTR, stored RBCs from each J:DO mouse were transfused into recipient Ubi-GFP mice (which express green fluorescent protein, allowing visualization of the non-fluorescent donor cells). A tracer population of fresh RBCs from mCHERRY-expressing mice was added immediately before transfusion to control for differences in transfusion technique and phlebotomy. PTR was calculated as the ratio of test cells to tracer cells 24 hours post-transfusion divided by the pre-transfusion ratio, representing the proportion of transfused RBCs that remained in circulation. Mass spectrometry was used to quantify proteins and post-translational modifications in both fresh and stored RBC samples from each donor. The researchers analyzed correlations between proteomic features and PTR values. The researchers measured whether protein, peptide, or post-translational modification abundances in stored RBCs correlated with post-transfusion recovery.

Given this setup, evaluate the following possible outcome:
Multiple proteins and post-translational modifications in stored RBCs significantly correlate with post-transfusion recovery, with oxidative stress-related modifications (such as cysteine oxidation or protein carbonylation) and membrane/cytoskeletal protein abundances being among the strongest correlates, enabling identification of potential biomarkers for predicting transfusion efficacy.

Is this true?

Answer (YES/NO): NO